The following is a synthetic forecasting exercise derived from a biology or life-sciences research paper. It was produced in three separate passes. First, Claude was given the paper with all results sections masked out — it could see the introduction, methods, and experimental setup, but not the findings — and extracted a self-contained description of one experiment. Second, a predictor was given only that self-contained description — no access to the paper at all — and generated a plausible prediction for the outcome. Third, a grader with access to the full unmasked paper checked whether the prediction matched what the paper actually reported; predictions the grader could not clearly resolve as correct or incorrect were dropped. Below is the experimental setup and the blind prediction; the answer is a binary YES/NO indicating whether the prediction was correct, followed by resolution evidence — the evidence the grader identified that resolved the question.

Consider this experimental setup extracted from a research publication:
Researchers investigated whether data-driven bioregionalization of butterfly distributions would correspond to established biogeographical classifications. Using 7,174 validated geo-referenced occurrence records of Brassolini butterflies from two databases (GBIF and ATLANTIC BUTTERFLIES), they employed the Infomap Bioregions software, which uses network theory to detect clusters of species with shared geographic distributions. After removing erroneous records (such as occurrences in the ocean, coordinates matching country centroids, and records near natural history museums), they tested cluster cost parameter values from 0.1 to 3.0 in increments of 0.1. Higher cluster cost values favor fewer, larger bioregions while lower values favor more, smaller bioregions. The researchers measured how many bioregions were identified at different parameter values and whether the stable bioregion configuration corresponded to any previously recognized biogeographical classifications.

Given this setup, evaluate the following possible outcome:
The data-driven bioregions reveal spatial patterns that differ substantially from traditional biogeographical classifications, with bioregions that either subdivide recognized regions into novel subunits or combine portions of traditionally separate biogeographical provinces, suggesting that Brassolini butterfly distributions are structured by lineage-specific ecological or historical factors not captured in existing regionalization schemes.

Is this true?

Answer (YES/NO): NO